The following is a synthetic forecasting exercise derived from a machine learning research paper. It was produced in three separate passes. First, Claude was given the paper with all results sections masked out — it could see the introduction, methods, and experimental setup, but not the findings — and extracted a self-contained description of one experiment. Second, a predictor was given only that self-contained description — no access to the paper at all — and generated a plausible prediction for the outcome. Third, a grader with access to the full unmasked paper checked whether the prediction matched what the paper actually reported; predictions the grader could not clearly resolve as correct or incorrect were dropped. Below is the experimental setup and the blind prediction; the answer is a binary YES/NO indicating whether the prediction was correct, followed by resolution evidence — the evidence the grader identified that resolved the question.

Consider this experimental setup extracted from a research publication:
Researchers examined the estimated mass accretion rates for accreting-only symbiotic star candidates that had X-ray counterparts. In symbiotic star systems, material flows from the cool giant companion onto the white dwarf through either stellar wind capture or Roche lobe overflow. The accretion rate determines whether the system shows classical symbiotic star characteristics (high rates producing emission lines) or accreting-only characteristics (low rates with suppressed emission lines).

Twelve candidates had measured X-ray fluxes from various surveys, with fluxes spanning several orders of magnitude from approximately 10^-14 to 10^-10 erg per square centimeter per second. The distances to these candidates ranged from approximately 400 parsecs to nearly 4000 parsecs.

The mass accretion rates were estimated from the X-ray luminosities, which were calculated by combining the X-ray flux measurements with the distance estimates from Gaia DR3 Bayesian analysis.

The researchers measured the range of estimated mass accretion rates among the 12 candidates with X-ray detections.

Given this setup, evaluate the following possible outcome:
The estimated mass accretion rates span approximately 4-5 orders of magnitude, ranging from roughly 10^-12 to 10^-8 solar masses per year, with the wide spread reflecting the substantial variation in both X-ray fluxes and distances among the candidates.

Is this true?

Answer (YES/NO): NO